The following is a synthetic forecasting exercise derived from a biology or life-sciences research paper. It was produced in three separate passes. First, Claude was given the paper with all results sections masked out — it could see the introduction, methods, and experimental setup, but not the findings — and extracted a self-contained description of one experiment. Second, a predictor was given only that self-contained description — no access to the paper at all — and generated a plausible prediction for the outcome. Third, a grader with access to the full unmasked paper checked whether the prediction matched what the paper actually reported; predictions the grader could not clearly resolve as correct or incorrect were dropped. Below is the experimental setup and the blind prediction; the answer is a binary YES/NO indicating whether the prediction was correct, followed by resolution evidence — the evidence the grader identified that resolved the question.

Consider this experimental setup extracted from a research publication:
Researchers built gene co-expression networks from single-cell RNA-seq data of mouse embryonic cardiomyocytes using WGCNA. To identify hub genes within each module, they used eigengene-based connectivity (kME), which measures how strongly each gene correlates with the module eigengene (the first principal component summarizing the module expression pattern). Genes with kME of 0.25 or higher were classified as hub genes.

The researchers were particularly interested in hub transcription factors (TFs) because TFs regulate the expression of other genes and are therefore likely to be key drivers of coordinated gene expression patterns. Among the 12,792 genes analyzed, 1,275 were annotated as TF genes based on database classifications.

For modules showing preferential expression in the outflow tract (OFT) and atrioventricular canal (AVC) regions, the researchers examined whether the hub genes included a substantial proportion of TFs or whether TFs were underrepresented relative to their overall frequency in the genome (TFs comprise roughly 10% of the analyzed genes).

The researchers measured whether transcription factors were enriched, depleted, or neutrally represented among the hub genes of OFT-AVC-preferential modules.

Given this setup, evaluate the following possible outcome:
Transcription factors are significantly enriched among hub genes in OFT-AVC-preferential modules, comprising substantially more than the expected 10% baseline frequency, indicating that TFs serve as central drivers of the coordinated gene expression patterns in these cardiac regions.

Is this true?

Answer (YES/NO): YES